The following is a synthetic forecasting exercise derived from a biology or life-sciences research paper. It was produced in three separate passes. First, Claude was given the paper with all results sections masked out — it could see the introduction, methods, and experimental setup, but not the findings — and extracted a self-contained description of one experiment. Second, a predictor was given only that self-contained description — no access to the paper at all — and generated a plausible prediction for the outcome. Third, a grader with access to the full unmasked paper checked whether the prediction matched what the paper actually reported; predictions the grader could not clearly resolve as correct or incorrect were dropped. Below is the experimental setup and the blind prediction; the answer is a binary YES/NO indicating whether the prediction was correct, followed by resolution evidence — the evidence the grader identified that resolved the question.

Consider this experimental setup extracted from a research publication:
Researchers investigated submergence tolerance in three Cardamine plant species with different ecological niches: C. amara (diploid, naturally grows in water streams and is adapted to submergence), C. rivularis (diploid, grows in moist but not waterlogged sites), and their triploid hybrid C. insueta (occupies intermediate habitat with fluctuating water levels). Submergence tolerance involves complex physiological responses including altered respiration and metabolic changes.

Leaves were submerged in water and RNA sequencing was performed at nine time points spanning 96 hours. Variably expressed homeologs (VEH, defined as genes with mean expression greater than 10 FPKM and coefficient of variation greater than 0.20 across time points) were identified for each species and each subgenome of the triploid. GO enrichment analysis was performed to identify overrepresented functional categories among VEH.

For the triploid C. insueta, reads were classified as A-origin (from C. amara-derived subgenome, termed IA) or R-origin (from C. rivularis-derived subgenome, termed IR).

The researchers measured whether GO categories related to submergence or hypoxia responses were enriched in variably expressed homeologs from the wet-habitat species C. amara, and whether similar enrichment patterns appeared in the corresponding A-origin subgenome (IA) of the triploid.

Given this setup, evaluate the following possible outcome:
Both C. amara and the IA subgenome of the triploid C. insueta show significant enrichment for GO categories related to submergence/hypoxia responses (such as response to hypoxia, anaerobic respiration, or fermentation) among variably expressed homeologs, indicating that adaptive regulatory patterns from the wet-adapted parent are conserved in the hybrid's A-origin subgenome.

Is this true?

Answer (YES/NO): YES